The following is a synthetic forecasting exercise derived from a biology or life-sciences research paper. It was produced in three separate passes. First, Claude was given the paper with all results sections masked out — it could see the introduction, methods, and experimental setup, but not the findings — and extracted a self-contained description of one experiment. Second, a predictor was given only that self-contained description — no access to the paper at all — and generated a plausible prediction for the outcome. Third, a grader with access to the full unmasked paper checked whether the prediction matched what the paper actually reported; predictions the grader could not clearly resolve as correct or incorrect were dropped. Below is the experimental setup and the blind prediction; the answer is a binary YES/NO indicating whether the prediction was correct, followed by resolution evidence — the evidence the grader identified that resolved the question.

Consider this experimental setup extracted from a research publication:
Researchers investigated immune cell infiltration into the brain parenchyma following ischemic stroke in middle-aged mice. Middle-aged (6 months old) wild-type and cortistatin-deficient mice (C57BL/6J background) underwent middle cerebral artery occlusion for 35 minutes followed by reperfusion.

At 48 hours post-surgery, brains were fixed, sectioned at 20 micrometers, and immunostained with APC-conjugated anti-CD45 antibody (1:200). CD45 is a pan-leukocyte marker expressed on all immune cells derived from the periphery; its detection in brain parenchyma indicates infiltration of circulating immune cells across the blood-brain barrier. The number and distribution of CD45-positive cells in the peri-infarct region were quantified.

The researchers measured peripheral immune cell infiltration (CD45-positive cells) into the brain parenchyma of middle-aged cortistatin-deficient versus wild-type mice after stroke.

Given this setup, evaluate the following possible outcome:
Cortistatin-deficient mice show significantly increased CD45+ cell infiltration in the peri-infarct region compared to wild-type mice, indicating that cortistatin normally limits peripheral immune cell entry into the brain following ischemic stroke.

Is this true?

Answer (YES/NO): YES